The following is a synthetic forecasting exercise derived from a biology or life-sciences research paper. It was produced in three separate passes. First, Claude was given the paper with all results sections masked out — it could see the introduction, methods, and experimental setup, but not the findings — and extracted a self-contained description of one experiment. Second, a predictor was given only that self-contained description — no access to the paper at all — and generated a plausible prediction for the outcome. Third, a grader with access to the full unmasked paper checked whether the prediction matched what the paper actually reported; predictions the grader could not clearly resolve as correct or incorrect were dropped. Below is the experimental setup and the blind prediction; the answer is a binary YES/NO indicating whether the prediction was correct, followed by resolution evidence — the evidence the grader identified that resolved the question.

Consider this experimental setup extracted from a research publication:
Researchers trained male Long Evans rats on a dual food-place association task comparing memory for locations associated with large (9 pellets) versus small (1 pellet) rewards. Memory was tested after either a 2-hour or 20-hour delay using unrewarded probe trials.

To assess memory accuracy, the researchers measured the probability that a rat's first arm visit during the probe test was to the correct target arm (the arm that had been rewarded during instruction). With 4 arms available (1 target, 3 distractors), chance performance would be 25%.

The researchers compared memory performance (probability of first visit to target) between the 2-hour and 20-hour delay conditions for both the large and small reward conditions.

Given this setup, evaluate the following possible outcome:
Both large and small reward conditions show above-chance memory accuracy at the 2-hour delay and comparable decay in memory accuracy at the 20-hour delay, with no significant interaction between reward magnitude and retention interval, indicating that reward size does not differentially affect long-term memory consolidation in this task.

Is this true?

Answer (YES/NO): NO